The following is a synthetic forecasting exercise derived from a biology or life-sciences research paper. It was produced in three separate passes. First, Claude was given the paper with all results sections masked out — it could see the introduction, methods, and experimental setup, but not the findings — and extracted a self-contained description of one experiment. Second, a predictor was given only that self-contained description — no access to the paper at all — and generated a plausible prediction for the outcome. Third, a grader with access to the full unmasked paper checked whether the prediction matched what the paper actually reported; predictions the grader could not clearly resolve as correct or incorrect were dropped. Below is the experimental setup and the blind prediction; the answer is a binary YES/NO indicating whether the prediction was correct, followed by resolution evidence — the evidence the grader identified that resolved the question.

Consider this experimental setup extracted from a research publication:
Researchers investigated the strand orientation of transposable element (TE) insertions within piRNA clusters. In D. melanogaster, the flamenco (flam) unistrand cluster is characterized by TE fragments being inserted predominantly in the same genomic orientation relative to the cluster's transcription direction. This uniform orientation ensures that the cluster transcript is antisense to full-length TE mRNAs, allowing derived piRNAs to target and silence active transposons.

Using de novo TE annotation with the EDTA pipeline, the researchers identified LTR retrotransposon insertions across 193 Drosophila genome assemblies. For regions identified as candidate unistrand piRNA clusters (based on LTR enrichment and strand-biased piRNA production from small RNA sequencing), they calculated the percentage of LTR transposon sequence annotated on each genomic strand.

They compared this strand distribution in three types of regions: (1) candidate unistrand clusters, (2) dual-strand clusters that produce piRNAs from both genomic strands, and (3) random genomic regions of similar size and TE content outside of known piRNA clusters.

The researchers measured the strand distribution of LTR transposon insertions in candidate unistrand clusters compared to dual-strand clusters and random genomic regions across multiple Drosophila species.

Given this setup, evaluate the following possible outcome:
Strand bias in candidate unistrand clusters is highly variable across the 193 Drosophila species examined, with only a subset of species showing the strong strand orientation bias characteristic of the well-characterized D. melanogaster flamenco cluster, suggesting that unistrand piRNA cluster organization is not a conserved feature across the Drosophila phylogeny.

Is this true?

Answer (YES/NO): NO